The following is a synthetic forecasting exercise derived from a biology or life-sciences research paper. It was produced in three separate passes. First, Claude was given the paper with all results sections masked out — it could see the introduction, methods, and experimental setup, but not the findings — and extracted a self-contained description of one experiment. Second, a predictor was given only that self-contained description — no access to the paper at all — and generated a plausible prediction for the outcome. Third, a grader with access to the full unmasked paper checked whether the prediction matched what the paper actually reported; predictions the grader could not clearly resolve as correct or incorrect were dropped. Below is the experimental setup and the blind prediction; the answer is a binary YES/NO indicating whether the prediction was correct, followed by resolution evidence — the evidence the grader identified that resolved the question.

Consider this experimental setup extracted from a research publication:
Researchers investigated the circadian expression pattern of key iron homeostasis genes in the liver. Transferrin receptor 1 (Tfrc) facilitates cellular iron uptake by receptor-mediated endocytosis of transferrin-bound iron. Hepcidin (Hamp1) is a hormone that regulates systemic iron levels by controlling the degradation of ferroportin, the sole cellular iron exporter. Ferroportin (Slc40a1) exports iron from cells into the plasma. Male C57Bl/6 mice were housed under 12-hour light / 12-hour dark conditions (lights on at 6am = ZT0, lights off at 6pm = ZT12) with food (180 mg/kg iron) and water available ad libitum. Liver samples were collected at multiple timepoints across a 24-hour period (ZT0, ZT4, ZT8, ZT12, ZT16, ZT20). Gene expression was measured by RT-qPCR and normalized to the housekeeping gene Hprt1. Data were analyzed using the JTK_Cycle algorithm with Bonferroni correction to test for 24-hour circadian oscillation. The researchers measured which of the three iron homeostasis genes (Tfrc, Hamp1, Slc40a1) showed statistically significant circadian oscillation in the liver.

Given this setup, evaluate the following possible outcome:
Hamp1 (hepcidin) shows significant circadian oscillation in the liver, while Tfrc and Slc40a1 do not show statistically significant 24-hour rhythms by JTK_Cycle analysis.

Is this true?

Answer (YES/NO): NO